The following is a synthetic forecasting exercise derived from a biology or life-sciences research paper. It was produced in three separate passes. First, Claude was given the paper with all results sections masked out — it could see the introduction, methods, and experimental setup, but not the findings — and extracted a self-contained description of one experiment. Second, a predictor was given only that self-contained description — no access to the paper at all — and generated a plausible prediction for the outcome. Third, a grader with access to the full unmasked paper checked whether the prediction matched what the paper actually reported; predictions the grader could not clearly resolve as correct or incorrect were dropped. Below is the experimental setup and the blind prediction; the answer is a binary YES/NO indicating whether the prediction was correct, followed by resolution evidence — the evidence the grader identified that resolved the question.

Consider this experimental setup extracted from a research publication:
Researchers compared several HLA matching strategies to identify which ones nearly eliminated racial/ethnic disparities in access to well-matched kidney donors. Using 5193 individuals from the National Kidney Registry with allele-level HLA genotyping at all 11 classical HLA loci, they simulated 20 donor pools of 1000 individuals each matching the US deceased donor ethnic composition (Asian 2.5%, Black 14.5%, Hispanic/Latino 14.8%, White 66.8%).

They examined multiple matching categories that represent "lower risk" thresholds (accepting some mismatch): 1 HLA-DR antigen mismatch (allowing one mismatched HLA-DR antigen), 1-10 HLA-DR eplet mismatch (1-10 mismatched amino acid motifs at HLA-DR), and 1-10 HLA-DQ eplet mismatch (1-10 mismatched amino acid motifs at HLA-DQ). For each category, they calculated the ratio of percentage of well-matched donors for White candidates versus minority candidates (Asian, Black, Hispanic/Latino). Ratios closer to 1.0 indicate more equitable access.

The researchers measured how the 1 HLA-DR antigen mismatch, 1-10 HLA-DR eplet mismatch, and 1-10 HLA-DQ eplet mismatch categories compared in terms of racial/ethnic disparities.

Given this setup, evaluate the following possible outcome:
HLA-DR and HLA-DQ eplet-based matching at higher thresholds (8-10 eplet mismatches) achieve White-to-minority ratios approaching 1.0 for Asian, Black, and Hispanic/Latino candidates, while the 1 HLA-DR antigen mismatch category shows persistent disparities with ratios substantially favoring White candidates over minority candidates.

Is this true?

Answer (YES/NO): NO